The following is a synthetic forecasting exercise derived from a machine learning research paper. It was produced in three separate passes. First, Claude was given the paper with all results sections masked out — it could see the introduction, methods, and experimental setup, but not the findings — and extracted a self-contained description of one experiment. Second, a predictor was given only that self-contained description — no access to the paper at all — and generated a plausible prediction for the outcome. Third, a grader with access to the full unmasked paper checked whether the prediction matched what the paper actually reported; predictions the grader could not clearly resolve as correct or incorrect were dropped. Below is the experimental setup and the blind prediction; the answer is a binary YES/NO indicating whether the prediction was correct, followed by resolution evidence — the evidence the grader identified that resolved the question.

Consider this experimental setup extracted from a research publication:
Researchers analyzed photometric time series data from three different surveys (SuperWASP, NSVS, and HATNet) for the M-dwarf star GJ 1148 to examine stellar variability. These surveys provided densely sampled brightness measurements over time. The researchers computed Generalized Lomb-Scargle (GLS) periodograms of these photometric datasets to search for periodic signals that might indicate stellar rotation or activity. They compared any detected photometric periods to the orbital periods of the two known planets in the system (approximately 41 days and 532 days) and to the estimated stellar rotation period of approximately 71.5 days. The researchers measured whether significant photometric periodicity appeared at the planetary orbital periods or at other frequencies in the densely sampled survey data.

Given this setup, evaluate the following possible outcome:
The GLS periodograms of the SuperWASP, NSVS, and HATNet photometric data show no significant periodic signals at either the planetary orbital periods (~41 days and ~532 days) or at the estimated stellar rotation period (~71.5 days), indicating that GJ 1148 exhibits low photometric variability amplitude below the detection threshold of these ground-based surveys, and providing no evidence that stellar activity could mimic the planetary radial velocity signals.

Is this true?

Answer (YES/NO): NO